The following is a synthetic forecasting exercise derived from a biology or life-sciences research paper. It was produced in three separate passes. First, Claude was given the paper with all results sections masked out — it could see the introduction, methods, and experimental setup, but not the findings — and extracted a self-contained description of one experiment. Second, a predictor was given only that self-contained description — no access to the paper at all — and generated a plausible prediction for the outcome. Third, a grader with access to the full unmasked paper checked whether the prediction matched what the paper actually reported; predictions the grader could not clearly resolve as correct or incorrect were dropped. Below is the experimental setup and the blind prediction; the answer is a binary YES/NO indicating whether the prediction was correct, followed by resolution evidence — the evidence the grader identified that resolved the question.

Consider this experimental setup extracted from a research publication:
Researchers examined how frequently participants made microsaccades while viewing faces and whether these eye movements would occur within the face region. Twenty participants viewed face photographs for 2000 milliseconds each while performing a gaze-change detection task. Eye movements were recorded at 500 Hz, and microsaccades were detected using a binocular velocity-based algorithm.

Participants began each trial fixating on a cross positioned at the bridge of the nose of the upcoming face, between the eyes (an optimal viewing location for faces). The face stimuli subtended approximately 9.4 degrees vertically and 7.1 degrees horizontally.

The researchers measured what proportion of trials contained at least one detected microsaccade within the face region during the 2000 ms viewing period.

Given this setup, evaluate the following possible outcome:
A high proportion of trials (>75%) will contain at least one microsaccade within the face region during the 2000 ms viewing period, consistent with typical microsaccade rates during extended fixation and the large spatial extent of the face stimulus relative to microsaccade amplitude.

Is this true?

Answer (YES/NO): YES